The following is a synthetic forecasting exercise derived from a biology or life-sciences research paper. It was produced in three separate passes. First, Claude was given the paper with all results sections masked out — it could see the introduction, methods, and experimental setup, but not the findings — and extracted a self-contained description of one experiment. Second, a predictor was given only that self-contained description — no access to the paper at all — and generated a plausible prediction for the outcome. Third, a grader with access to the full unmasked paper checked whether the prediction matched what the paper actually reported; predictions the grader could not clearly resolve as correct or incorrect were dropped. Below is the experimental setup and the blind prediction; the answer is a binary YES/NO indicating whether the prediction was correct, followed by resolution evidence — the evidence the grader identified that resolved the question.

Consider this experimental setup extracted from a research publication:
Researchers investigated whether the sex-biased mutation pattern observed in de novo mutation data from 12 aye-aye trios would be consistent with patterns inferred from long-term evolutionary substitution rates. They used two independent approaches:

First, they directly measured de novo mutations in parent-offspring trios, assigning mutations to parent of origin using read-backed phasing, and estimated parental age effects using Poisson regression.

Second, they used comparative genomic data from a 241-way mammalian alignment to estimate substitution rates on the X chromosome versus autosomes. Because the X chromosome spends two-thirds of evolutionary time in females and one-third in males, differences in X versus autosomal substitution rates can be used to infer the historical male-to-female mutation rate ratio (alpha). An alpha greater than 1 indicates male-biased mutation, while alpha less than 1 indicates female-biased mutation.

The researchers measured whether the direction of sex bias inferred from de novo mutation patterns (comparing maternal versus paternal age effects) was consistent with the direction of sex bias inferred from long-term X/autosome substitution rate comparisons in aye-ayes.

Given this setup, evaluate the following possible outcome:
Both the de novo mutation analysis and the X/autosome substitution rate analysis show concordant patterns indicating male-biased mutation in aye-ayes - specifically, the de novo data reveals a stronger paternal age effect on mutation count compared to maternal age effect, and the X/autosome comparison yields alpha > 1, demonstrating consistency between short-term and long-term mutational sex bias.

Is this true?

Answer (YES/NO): NO